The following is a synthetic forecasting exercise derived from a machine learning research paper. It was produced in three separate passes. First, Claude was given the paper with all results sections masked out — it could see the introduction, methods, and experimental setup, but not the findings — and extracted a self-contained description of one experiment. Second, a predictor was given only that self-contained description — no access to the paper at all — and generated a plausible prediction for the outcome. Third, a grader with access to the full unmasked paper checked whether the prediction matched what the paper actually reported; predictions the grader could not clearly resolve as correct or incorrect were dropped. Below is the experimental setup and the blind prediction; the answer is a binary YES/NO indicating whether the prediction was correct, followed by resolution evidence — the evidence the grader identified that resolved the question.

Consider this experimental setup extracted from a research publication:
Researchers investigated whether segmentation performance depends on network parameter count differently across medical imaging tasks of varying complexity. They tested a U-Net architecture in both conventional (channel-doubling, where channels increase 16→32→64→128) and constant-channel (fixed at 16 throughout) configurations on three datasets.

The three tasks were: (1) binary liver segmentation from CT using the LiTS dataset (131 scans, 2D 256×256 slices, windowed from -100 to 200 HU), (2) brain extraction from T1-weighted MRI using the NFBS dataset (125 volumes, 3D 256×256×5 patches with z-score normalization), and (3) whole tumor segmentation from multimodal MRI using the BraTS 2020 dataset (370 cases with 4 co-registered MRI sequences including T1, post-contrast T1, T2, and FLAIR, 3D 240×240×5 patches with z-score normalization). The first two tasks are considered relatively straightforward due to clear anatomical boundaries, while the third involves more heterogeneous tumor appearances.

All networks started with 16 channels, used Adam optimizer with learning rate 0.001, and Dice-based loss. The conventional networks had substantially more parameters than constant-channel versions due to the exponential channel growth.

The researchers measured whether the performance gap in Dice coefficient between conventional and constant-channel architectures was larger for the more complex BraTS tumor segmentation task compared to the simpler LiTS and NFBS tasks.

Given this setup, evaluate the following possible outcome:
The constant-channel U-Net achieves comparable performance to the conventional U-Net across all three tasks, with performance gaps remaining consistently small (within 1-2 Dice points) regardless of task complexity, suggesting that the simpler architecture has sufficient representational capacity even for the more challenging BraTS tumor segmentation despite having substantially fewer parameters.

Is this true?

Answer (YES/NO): YES